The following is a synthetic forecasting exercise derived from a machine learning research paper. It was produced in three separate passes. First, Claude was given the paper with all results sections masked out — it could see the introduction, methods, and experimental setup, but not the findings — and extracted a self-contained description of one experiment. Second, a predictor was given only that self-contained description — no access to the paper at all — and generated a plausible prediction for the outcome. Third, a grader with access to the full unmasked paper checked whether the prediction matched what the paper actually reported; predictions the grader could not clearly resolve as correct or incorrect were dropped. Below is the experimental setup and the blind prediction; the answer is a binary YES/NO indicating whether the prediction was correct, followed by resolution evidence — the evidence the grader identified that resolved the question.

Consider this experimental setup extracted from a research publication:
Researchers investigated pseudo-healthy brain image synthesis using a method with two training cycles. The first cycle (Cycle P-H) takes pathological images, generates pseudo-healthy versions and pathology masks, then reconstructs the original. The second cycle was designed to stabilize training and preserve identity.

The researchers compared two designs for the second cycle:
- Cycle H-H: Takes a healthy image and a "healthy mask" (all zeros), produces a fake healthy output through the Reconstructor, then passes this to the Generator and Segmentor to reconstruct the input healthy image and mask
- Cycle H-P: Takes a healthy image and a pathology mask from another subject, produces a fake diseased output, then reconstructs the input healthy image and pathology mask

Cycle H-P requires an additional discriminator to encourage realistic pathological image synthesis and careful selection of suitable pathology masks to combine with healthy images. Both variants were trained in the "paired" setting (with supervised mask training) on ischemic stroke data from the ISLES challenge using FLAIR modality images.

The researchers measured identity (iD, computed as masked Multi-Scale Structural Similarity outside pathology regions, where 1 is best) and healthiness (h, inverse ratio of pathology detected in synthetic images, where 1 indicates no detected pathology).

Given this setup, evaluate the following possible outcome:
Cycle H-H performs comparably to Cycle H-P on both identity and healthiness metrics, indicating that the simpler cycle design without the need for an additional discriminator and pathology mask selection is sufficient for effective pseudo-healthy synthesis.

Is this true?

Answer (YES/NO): NO